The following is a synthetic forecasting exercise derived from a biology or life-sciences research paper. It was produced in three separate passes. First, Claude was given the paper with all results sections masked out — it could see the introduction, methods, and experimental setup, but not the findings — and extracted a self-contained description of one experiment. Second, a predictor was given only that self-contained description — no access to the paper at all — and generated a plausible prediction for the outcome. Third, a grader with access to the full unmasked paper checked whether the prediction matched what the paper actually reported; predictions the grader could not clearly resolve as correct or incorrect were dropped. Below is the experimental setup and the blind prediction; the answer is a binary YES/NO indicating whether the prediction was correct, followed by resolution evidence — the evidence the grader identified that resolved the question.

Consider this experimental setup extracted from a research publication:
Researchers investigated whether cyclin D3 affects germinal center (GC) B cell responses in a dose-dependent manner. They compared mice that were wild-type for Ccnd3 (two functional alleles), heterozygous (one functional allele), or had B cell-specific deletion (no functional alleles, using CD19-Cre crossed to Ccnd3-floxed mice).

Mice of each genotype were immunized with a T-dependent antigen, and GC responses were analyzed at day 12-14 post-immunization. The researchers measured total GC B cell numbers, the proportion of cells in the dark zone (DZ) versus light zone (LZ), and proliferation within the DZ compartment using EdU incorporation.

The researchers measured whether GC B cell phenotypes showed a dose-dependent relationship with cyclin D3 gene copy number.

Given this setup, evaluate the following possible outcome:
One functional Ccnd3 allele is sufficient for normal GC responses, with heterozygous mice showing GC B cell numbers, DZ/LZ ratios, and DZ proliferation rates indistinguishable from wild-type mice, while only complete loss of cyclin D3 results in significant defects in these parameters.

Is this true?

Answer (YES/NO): NO